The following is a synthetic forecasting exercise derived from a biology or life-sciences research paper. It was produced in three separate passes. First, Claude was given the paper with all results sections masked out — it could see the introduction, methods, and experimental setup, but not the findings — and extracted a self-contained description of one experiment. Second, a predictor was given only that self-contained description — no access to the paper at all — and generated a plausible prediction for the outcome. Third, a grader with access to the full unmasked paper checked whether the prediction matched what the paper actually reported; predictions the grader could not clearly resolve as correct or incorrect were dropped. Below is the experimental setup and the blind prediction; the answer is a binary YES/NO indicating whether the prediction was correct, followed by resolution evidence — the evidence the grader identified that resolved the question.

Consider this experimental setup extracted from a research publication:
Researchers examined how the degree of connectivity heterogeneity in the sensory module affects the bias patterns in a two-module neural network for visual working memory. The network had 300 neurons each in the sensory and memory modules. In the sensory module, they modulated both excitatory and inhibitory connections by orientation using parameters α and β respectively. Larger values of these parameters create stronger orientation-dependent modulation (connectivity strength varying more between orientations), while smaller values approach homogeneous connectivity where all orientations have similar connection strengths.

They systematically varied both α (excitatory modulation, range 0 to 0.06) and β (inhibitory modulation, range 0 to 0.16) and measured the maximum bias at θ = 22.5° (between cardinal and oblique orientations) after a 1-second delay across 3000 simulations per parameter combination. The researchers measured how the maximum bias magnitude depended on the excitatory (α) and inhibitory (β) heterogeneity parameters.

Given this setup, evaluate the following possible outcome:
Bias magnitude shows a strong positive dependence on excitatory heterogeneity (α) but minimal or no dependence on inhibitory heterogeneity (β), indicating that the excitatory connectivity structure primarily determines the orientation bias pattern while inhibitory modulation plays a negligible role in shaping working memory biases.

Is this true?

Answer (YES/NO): NO